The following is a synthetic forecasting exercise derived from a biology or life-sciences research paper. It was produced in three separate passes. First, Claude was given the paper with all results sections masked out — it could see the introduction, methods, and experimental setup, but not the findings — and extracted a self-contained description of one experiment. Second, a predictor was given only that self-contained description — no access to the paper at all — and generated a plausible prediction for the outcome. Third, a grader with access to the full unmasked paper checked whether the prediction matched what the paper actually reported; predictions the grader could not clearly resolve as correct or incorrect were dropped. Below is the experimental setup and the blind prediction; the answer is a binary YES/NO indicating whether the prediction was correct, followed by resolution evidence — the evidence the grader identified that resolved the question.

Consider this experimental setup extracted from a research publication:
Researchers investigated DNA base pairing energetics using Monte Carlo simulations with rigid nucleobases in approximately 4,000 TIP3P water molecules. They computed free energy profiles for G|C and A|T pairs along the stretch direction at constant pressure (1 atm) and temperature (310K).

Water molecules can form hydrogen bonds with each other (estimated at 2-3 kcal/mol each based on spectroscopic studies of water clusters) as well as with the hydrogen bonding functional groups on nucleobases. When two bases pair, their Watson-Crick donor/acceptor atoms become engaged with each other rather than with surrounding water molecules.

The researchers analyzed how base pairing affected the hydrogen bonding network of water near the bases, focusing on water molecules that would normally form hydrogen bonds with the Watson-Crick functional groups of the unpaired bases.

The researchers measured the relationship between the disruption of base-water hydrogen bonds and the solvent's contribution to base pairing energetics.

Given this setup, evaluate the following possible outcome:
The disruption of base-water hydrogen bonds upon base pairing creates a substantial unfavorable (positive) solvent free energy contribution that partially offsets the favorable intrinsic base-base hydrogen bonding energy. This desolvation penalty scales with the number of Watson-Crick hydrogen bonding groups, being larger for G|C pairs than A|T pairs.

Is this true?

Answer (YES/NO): NO